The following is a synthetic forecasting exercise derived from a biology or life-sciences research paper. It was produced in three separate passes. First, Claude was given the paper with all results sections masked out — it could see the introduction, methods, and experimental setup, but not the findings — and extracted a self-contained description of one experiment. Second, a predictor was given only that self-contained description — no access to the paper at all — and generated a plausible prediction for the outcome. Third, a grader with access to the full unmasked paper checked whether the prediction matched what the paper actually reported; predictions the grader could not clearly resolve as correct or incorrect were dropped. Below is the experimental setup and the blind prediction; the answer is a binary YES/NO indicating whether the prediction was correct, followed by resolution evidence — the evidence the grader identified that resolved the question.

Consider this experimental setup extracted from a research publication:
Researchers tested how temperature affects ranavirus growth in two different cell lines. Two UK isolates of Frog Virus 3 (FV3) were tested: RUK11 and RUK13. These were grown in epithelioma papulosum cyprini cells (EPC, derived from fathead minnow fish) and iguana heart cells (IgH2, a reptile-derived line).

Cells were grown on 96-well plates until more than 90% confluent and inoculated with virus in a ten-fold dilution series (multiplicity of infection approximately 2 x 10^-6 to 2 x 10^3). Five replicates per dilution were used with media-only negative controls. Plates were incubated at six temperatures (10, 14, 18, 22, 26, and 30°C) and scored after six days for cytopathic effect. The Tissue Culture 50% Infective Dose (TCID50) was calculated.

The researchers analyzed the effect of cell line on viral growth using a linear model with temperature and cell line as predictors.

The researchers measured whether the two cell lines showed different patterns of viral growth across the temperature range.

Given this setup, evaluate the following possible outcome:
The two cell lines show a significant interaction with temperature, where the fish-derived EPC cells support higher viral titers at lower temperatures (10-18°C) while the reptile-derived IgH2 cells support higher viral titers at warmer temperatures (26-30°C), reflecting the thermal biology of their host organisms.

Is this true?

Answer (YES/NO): NO